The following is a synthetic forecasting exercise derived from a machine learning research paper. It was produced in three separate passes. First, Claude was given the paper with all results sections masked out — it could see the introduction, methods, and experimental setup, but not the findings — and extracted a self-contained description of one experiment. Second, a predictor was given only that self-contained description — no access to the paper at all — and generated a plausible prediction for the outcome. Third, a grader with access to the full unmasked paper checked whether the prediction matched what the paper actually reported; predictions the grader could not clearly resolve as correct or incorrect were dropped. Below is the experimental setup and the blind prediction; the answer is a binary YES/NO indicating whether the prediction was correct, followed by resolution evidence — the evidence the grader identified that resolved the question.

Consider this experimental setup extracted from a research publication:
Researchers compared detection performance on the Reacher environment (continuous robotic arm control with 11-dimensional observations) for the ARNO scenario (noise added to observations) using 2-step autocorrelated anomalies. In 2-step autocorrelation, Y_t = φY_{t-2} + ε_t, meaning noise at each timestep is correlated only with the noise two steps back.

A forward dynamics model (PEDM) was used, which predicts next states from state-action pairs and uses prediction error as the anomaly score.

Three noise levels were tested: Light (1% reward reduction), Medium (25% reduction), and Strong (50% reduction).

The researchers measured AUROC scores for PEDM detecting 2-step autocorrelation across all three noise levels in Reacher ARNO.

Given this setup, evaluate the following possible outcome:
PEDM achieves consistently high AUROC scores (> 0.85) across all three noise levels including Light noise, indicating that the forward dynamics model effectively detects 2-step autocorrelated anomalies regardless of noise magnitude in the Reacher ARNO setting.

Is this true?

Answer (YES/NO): NO